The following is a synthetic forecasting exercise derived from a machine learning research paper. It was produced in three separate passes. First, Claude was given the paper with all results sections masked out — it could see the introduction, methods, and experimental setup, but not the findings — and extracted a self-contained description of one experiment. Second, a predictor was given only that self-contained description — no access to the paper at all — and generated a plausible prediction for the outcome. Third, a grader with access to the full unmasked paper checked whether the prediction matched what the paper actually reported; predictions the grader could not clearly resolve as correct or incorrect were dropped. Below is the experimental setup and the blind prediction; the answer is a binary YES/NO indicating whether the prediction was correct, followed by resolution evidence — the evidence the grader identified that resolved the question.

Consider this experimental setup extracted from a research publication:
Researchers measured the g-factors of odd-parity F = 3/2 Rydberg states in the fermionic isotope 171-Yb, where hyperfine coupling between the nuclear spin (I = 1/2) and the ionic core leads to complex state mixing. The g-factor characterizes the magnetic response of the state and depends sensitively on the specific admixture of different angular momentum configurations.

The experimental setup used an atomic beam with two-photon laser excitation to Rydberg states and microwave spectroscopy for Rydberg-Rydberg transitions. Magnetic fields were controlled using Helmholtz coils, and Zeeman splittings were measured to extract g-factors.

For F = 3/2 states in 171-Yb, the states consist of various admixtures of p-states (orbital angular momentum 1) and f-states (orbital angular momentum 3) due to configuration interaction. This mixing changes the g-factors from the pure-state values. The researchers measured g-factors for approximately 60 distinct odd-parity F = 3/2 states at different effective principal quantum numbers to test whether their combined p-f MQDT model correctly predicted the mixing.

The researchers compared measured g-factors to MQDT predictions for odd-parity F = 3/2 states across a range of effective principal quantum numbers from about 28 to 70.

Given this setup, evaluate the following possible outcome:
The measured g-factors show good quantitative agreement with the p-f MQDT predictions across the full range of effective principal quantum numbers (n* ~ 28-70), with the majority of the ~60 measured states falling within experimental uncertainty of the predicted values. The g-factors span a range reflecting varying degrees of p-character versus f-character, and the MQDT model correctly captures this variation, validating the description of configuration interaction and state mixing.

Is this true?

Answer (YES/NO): YES